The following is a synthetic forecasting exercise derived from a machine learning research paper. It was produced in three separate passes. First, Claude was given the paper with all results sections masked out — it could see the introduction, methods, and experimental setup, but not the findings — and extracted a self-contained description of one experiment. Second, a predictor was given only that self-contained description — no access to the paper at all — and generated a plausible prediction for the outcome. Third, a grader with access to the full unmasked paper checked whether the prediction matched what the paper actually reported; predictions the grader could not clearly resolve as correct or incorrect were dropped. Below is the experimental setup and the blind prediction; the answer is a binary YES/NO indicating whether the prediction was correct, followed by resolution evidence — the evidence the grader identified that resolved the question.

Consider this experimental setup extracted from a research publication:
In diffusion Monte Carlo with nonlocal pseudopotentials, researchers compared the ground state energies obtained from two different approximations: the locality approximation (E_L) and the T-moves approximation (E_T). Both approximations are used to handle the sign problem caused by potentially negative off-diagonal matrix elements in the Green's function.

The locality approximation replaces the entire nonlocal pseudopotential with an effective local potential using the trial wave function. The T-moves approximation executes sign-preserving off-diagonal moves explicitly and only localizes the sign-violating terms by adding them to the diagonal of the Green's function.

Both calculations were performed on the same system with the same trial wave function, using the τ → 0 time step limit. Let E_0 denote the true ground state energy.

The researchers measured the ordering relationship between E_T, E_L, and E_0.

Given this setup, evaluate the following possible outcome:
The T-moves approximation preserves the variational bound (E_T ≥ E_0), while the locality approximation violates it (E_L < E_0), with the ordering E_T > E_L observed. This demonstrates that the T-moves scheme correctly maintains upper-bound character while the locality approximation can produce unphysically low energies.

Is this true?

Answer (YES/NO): NO